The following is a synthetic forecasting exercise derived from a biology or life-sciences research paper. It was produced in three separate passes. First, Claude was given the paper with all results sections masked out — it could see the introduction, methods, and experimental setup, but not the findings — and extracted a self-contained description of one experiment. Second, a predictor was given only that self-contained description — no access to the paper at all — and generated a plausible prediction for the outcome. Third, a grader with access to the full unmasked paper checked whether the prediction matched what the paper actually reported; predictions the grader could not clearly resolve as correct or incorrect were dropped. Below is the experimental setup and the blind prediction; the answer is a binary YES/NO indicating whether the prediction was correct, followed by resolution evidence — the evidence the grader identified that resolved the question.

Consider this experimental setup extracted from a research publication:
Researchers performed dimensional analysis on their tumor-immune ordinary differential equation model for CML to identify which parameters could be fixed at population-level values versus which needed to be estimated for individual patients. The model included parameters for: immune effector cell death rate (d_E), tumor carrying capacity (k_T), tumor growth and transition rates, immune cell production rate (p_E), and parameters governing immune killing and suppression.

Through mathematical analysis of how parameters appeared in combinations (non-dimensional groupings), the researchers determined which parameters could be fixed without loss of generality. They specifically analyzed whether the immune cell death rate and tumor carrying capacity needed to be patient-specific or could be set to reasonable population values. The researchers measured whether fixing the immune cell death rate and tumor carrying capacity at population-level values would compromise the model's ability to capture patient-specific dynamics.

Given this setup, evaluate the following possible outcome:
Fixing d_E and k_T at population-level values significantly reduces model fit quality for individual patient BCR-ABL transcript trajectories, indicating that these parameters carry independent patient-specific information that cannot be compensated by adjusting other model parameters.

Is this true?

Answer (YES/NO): NO